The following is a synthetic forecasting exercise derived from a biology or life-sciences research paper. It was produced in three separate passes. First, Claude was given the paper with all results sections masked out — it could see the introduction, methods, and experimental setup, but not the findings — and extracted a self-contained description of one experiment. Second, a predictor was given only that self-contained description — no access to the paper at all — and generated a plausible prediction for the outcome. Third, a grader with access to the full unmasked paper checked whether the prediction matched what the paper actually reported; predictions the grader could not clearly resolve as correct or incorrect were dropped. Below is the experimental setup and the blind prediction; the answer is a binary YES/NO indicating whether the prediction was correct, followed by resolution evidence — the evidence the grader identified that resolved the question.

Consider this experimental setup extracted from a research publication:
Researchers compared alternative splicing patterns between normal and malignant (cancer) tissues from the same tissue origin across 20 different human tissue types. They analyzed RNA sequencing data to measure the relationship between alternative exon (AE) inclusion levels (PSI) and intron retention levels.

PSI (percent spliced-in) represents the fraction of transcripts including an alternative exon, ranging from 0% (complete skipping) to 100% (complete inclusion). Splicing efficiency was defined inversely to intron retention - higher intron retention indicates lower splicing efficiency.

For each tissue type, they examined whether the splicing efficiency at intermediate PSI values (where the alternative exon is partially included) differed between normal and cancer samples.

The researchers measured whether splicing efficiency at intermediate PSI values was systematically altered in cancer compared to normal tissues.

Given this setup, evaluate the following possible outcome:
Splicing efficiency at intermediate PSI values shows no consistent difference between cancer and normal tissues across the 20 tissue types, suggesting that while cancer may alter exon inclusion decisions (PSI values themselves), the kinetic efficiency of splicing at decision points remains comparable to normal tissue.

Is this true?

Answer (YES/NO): NO